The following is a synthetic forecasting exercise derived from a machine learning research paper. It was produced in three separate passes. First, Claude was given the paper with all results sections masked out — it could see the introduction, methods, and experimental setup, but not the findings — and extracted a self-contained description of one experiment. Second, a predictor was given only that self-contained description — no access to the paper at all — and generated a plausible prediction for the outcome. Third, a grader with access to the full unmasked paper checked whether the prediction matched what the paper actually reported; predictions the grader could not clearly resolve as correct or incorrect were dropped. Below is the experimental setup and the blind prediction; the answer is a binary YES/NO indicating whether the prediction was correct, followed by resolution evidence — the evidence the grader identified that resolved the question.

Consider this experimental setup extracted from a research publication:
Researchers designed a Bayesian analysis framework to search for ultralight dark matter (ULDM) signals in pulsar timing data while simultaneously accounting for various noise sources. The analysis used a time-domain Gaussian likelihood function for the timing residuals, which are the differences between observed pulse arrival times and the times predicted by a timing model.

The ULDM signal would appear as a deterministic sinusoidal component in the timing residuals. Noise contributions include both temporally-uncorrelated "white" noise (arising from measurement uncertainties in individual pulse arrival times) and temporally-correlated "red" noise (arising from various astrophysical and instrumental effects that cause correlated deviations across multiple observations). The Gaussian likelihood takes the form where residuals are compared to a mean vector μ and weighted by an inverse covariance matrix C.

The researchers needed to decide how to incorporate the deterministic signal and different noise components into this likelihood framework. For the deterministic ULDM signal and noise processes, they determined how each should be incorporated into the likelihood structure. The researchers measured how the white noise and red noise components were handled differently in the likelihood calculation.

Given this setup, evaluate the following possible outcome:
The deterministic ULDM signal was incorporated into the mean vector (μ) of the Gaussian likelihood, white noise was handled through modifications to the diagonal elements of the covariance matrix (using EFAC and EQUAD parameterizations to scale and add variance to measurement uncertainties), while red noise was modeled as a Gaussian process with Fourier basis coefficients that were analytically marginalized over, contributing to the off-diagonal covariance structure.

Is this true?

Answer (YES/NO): NO